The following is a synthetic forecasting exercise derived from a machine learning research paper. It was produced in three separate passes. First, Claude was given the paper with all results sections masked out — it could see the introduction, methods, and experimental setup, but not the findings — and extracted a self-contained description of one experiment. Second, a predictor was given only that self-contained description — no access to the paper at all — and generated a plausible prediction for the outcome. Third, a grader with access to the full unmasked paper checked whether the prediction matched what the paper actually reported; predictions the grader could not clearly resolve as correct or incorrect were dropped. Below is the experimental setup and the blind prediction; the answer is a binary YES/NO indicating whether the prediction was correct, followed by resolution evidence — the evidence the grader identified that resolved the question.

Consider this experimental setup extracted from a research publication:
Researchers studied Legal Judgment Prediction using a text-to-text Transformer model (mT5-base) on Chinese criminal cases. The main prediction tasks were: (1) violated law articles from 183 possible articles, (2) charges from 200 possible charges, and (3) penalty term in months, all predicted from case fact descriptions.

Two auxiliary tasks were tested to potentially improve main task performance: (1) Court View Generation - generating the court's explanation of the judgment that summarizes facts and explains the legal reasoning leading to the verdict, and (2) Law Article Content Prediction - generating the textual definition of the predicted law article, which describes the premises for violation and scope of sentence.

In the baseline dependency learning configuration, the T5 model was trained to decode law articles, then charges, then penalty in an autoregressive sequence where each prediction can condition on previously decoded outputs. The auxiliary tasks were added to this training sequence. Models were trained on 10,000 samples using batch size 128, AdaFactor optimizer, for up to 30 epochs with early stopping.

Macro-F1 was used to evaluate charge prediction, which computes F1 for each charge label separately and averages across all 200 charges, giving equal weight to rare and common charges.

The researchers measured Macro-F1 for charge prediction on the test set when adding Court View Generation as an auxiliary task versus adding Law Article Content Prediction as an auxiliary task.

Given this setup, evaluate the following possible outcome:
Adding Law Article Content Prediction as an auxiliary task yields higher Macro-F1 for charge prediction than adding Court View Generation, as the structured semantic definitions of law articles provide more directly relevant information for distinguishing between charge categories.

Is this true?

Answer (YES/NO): NO